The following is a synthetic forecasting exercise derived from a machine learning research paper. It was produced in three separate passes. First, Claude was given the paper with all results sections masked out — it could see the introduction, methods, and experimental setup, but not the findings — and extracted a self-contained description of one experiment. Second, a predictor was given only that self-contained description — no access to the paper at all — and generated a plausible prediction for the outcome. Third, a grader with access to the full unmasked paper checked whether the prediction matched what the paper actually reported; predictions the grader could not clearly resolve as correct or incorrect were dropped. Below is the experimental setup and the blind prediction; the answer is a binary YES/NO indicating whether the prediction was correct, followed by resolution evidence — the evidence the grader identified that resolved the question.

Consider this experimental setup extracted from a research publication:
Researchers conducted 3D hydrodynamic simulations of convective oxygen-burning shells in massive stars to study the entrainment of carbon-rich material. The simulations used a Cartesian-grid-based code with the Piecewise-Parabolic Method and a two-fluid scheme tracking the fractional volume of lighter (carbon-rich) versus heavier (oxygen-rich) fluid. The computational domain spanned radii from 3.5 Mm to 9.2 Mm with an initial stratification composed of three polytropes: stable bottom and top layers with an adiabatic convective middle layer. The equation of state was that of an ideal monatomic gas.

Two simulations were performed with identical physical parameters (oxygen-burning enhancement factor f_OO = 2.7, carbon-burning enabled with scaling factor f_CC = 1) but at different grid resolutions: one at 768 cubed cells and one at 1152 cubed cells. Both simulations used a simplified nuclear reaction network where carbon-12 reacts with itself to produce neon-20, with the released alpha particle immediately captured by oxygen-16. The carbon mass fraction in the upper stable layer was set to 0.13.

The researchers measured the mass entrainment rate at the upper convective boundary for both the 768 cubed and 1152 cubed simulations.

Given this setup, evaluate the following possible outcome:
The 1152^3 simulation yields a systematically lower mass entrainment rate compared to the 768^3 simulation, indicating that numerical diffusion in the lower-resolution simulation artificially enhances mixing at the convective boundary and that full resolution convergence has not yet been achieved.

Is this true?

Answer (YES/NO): NO